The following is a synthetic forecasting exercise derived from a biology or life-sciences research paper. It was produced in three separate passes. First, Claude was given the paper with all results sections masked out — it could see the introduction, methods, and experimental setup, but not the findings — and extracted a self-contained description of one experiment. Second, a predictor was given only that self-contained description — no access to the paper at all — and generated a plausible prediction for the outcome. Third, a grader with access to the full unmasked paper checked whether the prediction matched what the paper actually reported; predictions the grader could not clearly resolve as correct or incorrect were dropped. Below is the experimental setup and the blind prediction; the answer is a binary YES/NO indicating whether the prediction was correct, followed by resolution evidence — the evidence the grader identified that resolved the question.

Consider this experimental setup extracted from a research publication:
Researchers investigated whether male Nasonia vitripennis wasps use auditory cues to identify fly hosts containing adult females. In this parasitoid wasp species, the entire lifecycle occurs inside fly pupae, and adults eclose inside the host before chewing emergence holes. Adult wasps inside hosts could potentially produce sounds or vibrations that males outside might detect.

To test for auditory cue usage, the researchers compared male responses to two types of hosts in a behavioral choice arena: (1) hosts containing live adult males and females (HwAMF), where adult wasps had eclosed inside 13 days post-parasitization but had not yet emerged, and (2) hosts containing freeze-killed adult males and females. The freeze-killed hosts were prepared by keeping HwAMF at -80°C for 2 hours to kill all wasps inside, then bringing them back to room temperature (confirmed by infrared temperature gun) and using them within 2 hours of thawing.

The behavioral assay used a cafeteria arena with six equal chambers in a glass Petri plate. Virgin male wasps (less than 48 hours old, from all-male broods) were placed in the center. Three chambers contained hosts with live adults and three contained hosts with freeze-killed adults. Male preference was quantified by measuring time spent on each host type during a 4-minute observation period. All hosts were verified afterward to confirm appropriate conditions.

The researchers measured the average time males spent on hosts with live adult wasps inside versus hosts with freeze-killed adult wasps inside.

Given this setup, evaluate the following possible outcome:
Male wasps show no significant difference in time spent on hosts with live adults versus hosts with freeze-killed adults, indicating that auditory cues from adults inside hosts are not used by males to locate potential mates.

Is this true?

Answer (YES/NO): YES